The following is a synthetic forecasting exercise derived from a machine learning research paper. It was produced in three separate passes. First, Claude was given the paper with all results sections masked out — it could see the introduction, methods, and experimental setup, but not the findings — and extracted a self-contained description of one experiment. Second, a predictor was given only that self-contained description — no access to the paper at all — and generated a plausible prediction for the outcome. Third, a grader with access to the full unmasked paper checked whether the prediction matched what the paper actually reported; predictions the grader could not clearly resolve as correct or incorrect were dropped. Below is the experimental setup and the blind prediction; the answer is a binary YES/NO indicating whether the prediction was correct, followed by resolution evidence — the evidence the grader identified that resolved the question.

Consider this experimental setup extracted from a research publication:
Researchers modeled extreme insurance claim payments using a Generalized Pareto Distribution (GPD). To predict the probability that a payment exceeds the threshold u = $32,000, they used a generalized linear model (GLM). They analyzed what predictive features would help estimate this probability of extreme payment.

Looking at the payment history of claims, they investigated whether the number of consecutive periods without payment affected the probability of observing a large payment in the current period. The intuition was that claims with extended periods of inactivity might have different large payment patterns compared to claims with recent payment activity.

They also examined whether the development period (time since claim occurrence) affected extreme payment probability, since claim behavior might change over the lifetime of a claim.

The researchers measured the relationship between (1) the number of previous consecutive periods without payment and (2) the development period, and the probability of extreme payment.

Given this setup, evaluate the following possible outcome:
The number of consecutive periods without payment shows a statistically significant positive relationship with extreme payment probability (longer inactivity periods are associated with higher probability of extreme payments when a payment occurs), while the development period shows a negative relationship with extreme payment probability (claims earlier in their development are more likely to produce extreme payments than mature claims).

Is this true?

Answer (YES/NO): NO